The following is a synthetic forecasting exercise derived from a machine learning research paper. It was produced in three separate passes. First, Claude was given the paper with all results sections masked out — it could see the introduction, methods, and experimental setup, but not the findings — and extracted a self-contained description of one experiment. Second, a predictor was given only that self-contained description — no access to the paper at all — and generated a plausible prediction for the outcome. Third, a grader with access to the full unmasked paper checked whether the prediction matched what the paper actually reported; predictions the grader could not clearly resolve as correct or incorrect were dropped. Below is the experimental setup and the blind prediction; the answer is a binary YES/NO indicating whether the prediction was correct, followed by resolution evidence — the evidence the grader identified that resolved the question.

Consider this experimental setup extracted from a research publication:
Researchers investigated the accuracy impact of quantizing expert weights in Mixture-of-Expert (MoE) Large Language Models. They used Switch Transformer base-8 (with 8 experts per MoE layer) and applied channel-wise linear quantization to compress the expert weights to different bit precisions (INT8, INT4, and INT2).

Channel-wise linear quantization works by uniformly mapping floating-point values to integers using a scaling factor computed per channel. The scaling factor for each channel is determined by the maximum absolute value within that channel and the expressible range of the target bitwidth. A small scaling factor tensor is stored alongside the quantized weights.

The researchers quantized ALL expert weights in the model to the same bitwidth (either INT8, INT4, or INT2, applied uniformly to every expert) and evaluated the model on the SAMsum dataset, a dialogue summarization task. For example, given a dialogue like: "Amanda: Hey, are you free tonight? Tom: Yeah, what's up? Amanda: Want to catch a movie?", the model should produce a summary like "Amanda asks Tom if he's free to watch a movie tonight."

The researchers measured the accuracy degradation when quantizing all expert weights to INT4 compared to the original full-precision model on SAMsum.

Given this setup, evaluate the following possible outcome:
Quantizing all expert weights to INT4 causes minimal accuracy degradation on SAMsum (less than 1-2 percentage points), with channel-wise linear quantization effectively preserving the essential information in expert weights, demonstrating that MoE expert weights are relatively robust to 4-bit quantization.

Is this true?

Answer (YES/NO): YES